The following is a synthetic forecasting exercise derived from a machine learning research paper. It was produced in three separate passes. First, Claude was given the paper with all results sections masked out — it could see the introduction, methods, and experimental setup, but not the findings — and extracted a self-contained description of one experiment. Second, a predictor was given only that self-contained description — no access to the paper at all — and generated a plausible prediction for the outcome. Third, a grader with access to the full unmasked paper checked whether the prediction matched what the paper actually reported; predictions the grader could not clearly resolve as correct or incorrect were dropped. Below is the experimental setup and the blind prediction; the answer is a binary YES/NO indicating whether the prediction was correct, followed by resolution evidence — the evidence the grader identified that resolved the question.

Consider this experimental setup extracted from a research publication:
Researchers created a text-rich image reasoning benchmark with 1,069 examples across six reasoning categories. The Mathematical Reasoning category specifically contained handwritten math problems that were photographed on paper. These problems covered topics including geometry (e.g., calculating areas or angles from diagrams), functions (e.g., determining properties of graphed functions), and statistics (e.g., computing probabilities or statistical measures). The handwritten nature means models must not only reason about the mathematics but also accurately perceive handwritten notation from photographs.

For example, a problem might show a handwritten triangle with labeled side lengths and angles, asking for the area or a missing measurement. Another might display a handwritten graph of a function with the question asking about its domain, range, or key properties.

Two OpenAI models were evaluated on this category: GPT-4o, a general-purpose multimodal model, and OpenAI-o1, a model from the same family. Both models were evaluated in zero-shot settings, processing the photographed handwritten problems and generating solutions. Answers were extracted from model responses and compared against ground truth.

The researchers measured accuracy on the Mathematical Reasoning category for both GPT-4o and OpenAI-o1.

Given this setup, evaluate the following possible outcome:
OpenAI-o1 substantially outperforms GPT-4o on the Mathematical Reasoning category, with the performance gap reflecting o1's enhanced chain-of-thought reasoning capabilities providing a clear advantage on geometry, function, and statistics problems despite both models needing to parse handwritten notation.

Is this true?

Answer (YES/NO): YES